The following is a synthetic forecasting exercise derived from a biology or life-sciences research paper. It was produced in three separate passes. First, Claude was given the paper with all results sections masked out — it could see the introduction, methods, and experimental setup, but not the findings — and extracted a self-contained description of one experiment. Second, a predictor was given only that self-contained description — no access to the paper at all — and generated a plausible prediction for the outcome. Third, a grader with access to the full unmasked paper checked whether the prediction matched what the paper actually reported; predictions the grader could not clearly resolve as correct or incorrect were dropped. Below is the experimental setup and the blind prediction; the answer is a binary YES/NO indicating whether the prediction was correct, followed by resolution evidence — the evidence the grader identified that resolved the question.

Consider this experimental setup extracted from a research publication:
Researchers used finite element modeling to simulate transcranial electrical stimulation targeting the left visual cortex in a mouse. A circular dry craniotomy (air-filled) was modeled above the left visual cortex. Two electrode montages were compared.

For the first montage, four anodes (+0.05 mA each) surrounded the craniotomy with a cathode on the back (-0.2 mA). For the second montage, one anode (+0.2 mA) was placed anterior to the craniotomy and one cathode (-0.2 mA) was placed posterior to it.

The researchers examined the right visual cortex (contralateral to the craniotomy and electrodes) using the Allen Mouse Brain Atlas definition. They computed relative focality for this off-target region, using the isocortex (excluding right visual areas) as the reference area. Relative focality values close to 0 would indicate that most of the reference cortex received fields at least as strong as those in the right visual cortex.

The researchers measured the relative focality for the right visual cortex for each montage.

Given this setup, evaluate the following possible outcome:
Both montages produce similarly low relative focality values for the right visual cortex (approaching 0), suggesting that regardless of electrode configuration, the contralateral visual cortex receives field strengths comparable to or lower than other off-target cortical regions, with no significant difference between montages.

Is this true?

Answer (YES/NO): NO